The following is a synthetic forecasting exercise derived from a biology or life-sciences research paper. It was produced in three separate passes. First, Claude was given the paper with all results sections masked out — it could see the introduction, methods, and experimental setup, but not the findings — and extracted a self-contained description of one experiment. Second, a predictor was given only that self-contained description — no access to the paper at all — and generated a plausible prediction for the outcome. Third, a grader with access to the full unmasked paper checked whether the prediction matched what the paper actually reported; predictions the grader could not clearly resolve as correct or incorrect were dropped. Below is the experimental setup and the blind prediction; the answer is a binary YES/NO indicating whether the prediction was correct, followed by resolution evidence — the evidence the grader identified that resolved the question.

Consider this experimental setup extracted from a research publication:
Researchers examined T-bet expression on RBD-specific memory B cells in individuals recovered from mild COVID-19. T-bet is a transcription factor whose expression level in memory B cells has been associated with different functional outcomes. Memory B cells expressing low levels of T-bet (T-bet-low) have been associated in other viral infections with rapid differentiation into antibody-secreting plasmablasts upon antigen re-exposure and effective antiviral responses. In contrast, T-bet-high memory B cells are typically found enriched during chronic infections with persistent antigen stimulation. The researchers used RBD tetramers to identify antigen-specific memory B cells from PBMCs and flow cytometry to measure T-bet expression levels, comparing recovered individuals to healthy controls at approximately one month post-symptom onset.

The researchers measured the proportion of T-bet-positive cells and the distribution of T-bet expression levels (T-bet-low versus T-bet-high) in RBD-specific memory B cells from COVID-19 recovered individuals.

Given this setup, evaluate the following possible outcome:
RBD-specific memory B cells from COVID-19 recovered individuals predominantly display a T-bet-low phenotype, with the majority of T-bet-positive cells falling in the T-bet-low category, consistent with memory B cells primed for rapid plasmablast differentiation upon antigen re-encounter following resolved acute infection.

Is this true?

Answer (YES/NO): YES